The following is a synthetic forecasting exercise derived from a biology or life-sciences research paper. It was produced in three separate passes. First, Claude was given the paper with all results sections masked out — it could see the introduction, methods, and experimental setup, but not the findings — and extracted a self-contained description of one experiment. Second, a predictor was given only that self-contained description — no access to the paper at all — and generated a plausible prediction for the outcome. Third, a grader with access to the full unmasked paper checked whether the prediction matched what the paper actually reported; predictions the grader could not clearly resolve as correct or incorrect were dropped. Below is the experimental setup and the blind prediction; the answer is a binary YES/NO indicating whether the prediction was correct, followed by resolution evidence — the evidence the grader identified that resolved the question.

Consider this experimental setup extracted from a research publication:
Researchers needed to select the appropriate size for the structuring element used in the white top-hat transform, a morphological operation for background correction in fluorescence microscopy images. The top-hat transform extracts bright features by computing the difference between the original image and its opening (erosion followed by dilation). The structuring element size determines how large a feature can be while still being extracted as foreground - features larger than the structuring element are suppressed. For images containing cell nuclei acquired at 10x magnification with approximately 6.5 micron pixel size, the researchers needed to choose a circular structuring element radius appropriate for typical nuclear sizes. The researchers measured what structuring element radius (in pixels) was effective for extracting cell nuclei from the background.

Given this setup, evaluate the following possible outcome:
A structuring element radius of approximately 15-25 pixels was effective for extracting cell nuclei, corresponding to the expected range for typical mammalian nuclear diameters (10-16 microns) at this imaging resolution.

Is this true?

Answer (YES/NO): YES